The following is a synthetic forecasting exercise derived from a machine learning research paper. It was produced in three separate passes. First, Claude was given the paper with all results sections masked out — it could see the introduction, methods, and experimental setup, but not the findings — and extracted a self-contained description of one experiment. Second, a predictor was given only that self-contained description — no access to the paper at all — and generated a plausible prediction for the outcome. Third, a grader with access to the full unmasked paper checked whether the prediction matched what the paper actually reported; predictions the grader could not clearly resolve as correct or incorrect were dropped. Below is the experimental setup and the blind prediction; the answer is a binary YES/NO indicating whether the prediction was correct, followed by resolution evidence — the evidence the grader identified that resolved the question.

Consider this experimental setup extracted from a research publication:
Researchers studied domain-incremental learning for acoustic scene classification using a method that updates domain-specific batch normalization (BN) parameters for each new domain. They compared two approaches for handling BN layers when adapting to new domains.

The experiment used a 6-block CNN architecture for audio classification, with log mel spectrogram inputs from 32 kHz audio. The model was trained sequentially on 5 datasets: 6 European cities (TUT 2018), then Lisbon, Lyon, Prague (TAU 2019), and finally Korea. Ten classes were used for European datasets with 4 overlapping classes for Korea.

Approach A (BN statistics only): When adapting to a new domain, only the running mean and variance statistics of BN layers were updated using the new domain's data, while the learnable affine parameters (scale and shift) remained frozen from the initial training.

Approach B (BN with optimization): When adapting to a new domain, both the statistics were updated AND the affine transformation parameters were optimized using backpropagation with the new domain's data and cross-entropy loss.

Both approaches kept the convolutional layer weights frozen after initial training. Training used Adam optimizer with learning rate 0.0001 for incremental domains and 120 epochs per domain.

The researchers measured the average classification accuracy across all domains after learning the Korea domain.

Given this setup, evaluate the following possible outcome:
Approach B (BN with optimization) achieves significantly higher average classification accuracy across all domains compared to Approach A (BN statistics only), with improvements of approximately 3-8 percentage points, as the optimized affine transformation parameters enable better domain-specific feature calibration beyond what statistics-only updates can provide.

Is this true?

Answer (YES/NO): NO